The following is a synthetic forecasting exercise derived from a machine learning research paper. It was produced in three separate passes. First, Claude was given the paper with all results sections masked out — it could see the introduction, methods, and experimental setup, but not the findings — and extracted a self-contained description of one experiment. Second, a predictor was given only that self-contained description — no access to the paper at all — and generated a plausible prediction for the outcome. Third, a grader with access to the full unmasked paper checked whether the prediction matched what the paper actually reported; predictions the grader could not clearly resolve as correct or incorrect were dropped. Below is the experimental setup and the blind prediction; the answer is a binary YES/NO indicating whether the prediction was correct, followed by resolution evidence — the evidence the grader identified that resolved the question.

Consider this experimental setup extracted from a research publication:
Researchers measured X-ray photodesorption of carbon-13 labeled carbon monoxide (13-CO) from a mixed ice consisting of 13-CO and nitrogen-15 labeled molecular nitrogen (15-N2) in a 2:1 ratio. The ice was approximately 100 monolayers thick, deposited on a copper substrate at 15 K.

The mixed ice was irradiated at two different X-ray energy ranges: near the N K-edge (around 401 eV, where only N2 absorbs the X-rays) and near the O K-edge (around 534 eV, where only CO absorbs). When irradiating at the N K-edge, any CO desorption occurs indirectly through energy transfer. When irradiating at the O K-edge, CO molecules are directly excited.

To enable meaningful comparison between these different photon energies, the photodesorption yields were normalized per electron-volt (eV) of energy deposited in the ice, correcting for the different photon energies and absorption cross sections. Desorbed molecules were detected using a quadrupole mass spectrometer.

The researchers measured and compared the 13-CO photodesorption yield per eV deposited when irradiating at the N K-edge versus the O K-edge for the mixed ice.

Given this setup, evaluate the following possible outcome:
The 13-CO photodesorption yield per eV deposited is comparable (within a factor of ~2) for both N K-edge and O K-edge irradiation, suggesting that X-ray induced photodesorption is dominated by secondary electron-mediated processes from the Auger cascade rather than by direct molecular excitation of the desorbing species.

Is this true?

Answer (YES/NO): YES